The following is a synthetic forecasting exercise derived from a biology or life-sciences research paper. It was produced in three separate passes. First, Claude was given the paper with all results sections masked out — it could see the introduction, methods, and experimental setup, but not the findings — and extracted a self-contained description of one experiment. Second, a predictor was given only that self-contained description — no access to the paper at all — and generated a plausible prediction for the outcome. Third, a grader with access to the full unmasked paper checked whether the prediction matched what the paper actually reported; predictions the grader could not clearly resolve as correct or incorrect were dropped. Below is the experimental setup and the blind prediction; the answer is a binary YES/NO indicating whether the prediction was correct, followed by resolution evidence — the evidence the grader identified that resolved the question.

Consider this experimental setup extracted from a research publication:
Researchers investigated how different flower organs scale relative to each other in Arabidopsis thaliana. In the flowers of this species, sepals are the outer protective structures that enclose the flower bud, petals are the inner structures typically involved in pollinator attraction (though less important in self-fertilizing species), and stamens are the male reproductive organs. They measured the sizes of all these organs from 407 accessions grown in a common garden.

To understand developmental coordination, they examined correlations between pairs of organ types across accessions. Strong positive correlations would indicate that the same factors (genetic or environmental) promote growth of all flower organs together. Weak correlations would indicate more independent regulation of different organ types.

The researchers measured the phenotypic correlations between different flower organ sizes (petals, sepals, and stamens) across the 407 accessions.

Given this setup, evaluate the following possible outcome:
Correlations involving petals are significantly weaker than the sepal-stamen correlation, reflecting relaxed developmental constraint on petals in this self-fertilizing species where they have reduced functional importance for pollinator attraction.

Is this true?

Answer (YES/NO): NO